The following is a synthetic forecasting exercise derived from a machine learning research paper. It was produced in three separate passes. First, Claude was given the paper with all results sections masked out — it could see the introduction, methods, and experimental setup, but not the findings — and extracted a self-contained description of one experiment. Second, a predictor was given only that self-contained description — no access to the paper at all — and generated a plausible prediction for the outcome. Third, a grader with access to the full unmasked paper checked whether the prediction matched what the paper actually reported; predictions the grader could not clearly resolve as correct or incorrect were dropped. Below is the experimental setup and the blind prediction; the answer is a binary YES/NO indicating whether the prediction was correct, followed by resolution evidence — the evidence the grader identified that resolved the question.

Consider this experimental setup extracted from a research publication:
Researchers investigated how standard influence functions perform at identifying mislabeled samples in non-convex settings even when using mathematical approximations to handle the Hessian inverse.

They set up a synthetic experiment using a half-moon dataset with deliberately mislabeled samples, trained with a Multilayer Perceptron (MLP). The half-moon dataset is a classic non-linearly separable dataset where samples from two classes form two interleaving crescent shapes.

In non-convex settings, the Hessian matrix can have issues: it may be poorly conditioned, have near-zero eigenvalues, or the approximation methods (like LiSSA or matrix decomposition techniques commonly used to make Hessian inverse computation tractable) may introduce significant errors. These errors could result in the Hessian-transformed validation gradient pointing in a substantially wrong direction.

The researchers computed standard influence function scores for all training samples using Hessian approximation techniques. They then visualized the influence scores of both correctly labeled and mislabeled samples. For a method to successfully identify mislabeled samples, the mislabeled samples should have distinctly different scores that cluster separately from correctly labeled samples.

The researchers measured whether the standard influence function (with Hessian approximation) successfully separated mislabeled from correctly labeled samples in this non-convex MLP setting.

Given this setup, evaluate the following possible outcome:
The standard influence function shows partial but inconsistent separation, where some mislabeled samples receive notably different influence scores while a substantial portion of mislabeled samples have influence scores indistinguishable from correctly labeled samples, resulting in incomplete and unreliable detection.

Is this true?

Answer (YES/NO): NO